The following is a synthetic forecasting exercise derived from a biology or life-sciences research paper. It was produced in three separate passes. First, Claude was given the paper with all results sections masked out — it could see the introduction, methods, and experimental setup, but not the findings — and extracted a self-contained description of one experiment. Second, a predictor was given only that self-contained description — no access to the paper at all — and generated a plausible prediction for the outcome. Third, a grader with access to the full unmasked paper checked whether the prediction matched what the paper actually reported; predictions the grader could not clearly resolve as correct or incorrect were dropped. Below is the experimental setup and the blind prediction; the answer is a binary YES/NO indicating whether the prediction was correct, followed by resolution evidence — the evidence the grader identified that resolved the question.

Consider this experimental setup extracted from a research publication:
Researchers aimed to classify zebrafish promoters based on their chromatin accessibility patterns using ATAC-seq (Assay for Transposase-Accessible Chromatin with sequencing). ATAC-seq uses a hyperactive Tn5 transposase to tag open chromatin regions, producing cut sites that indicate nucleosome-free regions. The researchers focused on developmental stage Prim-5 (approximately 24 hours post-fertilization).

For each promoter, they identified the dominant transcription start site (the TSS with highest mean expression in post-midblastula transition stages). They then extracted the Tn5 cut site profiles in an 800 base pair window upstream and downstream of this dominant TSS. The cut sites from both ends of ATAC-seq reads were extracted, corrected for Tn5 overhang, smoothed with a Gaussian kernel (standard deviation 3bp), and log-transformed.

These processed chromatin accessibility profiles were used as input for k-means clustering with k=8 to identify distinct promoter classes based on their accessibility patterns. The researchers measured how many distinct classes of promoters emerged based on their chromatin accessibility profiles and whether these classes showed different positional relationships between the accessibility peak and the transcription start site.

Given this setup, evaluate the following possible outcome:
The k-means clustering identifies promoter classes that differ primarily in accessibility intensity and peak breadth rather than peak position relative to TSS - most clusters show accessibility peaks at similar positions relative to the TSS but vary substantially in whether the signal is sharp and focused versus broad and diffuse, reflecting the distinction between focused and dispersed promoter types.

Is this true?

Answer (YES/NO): NO